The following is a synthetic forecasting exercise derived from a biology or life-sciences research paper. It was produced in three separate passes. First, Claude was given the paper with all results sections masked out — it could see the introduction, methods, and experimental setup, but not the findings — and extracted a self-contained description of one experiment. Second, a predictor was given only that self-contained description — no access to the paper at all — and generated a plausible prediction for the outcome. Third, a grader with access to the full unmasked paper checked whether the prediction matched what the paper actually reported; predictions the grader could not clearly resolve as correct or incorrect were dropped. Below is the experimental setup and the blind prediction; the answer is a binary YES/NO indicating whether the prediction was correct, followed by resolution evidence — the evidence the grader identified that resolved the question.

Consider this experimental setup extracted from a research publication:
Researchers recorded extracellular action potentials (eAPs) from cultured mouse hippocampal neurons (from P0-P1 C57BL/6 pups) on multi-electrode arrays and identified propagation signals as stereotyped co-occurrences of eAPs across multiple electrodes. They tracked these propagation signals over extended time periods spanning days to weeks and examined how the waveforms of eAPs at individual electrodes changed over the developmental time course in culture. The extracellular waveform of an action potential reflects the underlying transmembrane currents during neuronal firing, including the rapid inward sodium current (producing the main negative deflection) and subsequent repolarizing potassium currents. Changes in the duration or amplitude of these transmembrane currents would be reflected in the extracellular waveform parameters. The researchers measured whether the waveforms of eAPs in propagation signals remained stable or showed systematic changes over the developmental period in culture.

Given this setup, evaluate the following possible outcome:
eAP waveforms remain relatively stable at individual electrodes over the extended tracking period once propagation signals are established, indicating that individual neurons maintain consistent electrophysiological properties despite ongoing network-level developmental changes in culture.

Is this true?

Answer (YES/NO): NO